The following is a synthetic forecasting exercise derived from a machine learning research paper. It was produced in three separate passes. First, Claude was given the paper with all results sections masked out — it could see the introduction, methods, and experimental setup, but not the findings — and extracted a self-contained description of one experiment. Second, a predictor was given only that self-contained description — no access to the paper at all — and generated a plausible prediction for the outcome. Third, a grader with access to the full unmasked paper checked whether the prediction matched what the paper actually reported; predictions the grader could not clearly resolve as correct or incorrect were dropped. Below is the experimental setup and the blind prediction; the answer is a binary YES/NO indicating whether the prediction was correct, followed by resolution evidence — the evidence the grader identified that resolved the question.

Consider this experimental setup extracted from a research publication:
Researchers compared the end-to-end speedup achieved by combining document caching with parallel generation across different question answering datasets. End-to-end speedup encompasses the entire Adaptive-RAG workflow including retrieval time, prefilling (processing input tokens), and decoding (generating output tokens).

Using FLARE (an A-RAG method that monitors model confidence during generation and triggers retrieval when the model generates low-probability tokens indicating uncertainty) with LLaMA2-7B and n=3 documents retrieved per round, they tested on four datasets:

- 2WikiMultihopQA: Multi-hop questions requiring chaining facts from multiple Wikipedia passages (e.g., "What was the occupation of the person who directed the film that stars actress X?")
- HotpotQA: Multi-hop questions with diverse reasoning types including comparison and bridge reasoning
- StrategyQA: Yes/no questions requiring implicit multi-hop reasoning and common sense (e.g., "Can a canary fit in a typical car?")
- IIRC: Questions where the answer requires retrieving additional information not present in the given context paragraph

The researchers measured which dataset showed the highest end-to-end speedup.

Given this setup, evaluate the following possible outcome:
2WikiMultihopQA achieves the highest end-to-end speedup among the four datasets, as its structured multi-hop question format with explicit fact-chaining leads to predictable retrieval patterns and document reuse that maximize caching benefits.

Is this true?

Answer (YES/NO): NO